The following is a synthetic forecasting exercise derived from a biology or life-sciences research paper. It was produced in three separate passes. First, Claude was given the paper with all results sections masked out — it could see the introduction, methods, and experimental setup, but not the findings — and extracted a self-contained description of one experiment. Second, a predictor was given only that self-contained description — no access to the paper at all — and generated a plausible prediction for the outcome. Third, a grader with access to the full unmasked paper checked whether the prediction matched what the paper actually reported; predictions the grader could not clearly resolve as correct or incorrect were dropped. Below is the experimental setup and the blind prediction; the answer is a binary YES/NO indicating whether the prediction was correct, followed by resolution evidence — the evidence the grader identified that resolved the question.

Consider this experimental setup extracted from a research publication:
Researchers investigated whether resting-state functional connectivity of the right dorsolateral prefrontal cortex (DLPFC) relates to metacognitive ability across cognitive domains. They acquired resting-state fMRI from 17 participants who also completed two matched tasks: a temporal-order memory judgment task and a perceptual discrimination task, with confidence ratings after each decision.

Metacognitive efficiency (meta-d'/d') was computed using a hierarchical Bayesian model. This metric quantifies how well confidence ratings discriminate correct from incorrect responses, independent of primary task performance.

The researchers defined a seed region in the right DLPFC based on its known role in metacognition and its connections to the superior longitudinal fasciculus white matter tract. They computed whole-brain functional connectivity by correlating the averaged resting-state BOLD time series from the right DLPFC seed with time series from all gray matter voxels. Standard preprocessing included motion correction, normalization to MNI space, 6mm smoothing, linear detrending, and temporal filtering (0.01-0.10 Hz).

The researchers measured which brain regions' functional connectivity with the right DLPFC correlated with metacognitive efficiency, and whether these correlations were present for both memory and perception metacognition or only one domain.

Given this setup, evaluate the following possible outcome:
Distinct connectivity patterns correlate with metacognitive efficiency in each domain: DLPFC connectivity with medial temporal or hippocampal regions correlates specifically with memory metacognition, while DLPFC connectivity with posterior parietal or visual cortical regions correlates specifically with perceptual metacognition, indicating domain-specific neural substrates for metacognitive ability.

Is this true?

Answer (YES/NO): NO